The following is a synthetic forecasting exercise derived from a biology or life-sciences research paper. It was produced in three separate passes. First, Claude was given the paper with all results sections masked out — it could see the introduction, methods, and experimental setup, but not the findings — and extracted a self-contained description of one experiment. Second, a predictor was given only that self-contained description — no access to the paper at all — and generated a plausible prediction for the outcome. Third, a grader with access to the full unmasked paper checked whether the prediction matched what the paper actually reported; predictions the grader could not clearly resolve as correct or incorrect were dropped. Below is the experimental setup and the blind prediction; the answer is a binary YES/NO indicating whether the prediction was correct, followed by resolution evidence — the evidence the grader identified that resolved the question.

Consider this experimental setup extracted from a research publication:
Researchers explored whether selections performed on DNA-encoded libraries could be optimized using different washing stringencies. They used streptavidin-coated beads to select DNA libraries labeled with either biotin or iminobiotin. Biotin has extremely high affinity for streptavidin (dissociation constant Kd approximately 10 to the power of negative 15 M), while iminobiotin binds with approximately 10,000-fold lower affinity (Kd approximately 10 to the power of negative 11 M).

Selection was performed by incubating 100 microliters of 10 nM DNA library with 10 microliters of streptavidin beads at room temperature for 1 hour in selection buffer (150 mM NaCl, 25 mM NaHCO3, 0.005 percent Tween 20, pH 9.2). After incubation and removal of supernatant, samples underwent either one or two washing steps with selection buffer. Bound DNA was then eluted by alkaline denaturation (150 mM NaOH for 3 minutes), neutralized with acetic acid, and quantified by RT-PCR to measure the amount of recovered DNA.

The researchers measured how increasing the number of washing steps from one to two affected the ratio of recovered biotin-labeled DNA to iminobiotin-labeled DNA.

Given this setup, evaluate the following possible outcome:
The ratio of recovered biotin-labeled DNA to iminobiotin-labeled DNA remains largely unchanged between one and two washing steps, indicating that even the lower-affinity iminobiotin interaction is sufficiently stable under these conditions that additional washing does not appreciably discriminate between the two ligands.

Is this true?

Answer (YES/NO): NO